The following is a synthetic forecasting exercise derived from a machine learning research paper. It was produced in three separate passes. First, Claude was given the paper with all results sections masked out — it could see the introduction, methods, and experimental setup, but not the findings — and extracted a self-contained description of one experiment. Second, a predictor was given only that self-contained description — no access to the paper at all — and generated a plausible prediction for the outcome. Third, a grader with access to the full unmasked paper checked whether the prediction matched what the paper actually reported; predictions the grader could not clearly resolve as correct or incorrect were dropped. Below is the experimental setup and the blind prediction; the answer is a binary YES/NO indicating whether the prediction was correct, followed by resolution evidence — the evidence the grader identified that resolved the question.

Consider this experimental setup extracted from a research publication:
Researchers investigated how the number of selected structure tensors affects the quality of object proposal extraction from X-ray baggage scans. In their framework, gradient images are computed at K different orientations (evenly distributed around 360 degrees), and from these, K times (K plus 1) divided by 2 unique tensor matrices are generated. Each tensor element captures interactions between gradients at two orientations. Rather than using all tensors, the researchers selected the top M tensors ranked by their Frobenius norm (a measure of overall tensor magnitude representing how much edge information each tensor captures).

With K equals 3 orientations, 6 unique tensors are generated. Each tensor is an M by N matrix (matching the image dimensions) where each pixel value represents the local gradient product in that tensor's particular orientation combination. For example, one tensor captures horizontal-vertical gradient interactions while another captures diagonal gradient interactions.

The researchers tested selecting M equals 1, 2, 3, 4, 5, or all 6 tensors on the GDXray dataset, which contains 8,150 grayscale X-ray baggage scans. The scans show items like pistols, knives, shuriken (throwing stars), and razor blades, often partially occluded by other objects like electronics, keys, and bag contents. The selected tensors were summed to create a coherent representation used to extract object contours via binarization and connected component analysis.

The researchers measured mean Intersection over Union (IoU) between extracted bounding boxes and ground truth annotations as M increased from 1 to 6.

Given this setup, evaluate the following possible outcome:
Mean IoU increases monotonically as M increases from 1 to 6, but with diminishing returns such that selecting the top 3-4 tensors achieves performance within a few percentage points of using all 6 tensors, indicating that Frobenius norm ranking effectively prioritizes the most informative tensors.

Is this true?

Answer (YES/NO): NO